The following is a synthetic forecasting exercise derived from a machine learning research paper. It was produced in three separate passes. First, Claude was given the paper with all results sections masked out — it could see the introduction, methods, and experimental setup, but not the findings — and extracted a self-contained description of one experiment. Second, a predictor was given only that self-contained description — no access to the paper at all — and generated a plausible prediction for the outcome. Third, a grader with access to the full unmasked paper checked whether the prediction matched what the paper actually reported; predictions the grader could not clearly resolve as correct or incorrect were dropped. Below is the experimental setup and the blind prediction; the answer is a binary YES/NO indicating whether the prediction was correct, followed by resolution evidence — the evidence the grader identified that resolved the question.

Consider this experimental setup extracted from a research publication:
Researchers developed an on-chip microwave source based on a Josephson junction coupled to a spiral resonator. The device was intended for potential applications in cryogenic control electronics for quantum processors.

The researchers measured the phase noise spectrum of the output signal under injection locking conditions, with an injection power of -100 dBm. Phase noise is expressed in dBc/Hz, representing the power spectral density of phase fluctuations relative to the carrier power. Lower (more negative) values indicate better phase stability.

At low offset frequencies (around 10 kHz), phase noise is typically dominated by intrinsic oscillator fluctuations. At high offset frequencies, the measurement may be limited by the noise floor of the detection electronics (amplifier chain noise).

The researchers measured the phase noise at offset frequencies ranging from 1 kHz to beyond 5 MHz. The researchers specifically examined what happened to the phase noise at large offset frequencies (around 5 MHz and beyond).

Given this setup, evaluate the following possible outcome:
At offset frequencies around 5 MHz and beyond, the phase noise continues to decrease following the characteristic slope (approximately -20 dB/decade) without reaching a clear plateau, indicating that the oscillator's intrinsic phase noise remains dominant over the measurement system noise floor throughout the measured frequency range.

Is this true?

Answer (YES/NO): NO